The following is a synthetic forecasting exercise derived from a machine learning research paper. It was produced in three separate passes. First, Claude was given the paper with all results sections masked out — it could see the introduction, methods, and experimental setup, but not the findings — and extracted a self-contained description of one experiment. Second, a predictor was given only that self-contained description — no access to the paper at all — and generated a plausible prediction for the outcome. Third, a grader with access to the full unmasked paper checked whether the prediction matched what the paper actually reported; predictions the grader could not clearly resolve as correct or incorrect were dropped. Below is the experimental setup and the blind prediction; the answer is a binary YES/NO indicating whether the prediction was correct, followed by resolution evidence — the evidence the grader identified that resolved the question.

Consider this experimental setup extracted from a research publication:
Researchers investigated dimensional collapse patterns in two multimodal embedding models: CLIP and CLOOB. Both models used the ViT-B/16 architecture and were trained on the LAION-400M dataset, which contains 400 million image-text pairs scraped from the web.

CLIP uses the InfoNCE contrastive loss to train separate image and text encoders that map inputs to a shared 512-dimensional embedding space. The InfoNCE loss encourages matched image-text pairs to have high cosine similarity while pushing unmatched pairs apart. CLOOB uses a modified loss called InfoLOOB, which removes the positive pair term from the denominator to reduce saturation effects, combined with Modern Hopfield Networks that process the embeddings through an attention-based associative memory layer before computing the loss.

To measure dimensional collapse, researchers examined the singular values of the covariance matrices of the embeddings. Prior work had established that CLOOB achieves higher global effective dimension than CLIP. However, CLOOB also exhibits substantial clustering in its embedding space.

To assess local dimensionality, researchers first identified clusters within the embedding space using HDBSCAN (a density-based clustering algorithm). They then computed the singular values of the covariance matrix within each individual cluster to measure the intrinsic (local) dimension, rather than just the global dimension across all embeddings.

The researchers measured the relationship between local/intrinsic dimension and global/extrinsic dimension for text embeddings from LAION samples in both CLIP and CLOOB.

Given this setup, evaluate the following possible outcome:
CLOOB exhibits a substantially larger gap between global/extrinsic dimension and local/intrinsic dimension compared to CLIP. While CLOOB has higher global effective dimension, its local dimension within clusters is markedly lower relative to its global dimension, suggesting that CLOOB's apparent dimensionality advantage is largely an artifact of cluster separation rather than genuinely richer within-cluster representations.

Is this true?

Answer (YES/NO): YES